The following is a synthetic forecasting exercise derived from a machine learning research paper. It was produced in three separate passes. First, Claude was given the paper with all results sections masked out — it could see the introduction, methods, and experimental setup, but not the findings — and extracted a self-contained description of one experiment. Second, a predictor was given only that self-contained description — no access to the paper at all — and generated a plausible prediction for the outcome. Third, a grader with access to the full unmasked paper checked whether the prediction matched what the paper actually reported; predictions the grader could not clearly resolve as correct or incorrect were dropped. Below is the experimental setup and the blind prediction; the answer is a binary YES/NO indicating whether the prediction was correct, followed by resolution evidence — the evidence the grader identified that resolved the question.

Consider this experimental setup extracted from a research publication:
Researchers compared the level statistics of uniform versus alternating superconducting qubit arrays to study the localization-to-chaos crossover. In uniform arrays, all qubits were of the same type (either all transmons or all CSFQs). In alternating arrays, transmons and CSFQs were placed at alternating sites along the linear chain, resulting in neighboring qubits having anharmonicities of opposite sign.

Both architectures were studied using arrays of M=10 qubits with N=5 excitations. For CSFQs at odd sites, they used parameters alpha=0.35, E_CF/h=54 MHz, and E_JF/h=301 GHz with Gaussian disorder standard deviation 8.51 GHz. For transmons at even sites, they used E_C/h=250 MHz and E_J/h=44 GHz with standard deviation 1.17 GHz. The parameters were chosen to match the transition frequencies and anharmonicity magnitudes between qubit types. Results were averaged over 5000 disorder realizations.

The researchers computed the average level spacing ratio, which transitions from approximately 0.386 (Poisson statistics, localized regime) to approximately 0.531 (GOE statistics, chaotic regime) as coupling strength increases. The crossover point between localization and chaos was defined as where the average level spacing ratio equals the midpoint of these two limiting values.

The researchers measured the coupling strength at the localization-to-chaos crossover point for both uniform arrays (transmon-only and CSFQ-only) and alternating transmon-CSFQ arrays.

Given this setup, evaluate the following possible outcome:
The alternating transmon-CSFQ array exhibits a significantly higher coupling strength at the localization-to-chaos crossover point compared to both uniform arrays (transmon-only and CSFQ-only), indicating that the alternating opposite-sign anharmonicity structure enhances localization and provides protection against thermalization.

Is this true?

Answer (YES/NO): YES